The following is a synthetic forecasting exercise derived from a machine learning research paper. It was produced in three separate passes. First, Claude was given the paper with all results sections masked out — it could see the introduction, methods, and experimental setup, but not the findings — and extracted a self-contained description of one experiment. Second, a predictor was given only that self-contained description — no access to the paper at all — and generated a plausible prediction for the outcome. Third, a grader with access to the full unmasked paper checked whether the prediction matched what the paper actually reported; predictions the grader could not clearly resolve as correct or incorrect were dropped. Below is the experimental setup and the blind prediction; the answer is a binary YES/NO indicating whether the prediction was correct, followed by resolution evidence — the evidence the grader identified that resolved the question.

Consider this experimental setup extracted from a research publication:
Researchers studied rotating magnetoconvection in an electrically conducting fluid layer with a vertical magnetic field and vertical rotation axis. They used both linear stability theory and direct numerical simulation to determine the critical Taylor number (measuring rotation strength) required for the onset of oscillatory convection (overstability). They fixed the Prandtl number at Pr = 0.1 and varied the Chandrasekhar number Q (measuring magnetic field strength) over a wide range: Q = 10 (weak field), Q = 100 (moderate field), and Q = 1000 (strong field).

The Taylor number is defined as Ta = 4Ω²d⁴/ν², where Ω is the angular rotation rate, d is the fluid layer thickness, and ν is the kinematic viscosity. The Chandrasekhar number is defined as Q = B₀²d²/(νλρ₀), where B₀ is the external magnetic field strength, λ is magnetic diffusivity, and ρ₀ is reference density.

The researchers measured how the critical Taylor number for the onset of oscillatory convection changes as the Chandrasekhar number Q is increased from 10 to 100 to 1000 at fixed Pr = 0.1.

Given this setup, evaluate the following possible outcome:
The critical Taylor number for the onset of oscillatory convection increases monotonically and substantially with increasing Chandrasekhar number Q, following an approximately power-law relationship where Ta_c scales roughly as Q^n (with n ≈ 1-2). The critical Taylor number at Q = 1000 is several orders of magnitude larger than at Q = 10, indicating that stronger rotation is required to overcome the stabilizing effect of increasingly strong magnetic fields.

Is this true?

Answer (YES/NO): YES